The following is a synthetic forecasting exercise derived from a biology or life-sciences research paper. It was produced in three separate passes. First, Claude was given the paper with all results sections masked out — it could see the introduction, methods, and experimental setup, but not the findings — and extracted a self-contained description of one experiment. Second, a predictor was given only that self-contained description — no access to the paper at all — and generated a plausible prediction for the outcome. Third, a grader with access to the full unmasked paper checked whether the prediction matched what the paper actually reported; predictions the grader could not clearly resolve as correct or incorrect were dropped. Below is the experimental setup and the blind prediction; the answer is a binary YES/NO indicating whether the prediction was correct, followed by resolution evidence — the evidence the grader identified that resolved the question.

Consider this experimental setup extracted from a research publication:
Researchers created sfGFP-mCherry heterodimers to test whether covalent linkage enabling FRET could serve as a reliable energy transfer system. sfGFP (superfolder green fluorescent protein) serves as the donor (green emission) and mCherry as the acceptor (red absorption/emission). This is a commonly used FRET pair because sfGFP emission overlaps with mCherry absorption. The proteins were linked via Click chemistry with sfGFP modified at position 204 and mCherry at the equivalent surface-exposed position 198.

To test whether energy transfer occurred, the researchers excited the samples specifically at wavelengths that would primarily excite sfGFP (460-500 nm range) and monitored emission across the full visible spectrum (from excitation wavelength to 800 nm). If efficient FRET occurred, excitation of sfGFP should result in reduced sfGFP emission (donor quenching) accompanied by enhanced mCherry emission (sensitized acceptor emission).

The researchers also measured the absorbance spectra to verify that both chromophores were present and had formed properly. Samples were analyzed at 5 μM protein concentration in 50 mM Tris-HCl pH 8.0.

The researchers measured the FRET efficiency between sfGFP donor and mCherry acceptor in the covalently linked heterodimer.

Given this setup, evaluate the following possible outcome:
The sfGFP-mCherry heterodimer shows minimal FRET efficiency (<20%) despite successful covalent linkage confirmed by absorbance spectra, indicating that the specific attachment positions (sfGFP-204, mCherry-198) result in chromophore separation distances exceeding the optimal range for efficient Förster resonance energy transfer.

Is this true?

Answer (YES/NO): NO